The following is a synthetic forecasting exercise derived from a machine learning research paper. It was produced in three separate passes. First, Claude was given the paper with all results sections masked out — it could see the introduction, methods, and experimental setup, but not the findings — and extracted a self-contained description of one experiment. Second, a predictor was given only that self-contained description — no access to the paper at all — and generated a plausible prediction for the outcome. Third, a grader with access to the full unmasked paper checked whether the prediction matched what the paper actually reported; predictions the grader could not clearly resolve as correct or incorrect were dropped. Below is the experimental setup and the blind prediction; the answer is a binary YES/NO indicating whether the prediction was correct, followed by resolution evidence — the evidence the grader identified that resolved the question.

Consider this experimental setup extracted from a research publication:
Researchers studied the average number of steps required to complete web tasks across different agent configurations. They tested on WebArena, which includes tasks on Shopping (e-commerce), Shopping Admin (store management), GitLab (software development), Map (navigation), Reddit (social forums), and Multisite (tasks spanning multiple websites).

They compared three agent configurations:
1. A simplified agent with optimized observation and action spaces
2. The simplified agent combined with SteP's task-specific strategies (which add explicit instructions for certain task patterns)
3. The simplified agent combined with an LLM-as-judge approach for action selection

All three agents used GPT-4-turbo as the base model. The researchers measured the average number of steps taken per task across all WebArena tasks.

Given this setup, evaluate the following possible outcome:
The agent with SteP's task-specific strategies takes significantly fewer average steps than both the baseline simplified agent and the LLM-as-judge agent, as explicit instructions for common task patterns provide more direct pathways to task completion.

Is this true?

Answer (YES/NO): NO